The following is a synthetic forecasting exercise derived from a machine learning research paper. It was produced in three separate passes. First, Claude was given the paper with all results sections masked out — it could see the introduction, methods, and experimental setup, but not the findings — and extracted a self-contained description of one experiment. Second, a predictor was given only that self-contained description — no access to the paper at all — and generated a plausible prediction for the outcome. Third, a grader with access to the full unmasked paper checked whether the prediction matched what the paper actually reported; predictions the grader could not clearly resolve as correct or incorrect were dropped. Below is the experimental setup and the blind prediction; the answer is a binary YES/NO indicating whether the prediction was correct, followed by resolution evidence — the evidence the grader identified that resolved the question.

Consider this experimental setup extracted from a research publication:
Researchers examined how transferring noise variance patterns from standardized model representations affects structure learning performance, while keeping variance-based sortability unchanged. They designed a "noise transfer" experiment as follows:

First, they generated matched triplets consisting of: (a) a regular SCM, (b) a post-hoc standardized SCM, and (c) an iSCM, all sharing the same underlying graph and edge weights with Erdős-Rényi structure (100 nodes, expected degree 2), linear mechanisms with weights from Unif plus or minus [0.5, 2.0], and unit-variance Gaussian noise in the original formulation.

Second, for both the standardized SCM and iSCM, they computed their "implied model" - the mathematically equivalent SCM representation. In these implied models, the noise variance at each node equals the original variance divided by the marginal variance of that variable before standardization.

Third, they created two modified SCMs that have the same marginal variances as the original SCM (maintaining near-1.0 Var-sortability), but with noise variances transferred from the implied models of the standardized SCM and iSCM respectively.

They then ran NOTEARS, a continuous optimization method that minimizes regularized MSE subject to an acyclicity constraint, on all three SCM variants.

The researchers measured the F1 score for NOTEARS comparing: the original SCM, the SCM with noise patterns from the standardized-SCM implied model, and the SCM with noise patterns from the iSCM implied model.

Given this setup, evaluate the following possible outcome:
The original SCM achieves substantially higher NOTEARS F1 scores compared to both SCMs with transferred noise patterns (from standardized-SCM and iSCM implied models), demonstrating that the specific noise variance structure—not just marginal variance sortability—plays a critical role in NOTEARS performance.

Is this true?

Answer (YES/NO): YES